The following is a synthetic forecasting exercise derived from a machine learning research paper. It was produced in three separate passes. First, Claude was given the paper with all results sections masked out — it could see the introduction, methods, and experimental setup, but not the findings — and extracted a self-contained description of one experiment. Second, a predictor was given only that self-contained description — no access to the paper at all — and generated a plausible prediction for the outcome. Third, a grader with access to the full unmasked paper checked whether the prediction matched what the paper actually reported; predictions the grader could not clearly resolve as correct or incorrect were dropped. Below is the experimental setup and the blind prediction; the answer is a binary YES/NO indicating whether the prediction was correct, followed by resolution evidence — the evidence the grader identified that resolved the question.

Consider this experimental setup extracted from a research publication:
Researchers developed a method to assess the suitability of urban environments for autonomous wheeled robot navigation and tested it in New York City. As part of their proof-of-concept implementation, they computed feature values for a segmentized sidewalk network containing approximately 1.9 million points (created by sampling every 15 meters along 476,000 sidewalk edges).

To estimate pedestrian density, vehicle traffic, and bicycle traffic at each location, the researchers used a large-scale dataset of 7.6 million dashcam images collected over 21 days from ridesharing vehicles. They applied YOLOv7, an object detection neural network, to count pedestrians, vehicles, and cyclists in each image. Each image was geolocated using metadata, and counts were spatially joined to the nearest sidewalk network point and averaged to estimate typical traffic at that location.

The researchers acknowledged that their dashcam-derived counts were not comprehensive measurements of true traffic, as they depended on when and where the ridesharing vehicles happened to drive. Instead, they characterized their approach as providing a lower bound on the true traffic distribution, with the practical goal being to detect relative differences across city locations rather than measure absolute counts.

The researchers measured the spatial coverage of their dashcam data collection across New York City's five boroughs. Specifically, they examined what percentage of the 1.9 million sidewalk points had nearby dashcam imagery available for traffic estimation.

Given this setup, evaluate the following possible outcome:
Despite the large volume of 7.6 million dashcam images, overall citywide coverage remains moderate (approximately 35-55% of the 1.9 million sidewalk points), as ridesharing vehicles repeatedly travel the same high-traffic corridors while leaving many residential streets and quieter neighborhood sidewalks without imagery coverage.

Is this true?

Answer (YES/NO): NO